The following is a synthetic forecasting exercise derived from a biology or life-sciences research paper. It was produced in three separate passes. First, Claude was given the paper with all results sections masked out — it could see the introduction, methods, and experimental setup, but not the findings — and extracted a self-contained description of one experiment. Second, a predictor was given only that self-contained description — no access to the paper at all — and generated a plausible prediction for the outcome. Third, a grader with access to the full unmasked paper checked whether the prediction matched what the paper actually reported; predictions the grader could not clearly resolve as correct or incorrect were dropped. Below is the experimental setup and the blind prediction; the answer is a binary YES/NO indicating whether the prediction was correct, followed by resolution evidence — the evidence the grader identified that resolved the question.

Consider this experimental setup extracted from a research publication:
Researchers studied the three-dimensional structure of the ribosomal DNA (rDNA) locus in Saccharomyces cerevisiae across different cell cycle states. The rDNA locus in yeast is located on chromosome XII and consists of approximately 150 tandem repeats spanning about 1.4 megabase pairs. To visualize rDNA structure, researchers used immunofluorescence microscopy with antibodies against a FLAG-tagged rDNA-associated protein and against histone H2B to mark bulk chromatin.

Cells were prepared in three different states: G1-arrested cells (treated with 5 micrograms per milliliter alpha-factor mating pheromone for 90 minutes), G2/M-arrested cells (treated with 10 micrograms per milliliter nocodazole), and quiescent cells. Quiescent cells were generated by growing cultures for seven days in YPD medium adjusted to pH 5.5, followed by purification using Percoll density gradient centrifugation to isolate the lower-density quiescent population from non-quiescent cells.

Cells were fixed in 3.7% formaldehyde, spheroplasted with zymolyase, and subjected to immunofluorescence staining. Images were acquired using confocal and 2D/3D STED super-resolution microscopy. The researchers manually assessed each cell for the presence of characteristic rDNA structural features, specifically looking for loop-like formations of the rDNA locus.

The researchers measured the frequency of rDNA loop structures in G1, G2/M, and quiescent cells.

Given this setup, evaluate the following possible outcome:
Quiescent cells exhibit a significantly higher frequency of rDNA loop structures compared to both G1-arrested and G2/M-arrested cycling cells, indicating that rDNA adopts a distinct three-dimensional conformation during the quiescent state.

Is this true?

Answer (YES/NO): NO